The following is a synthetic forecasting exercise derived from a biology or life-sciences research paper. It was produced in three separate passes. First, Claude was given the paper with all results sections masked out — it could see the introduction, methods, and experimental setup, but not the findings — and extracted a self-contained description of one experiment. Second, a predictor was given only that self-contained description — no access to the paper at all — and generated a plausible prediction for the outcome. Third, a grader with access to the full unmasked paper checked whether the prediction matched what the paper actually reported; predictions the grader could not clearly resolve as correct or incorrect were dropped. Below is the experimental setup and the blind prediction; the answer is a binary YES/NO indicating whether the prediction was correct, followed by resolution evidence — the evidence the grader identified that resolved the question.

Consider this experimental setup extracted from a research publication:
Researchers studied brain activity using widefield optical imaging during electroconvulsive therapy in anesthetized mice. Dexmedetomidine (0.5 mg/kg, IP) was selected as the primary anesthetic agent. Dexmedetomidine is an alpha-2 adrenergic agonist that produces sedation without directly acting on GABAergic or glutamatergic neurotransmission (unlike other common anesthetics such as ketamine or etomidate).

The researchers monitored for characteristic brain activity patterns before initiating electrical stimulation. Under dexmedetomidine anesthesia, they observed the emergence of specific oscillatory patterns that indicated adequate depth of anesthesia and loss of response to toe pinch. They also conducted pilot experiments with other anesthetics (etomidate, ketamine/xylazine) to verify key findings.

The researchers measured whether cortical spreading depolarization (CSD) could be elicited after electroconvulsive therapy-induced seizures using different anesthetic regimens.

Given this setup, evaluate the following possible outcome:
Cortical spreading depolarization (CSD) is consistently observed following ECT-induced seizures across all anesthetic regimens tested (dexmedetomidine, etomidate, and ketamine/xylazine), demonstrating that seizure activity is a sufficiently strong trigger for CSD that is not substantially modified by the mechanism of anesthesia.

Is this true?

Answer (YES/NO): YES